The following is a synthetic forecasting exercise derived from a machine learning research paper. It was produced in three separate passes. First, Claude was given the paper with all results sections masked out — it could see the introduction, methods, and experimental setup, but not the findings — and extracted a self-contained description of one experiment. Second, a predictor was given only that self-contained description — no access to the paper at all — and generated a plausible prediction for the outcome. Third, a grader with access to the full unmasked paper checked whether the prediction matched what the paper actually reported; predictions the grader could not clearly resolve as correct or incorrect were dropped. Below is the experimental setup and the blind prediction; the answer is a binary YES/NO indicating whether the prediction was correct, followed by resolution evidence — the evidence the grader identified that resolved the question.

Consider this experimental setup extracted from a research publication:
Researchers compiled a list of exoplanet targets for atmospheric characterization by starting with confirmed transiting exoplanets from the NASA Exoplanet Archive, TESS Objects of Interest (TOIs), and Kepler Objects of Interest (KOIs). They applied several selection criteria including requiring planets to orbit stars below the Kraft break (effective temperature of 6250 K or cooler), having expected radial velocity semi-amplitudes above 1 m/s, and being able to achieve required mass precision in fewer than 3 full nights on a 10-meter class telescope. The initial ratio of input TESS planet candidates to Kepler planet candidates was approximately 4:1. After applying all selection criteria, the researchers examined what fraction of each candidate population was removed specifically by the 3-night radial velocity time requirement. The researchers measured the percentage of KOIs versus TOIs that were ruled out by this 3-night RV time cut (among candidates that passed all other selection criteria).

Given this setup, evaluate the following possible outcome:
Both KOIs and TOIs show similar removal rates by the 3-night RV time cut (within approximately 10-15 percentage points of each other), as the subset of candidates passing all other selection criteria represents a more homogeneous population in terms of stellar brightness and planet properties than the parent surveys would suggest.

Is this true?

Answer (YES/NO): NO